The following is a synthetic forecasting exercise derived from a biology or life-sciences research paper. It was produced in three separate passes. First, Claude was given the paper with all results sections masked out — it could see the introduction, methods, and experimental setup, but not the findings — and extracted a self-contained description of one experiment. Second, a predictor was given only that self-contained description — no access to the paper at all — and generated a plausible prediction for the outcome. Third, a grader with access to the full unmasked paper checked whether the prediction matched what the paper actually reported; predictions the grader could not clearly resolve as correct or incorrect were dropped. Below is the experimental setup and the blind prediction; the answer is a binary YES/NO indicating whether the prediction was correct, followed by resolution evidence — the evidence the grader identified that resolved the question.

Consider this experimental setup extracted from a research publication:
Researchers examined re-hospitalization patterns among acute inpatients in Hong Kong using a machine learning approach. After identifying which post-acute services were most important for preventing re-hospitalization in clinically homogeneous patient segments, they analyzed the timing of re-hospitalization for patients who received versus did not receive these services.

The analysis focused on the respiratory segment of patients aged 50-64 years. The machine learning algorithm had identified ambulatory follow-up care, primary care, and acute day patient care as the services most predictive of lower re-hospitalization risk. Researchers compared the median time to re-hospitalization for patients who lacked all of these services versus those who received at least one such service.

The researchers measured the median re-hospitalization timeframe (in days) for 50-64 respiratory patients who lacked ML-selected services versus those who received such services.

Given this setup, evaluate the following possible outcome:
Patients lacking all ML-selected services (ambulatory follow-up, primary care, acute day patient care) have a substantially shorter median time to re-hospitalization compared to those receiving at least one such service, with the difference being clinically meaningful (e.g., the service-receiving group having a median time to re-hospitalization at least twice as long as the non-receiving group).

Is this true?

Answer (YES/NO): YES